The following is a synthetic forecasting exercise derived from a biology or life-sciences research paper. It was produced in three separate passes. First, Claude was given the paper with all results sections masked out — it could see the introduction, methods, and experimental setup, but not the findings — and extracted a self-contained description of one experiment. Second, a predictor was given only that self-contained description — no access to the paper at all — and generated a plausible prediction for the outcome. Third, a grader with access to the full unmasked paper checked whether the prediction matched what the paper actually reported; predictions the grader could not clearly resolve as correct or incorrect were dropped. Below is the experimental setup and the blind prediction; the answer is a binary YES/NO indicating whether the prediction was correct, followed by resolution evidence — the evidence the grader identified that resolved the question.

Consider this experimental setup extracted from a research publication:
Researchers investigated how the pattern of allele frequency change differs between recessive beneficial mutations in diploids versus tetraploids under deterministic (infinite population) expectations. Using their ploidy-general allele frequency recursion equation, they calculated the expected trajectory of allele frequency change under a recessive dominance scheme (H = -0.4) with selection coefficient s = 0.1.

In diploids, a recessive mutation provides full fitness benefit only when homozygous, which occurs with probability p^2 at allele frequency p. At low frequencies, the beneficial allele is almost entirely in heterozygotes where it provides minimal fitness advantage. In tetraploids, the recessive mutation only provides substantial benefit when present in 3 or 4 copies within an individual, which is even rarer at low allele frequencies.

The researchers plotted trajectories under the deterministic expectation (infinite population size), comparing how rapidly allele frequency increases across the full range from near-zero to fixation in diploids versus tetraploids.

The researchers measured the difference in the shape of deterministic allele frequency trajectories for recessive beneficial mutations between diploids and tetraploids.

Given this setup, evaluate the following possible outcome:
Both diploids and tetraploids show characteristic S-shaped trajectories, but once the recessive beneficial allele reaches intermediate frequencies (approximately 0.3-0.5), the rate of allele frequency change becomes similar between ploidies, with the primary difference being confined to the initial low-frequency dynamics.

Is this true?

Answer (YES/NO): NO